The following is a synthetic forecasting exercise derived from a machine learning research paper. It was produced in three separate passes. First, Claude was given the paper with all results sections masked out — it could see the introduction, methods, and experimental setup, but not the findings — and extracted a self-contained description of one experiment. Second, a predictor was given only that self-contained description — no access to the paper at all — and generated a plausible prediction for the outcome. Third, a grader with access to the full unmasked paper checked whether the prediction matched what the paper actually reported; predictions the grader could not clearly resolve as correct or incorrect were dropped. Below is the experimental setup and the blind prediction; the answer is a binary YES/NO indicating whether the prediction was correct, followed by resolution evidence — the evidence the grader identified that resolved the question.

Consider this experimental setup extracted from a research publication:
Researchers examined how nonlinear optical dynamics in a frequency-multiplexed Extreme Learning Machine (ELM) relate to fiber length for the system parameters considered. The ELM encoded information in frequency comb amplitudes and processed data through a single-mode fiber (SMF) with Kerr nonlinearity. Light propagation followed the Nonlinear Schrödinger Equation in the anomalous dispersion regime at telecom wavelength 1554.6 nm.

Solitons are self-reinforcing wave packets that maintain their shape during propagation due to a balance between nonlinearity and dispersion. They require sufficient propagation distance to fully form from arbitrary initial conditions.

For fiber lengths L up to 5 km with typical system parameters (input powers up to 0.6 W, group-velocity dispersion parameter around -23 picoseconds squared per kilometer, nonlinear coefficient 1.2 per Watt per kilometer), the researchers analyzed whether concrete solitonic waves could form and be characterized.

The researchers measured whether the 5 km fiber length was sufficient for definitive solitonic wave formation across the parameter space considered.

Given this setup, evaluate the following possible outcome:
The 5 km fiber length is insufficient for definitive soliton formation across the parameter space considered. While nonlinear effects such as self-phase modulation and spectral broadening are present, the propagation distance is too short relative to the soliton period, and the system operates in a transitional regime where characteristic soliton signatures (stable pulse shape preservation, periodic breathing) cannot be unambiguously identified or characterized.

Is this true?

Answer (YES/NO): YES